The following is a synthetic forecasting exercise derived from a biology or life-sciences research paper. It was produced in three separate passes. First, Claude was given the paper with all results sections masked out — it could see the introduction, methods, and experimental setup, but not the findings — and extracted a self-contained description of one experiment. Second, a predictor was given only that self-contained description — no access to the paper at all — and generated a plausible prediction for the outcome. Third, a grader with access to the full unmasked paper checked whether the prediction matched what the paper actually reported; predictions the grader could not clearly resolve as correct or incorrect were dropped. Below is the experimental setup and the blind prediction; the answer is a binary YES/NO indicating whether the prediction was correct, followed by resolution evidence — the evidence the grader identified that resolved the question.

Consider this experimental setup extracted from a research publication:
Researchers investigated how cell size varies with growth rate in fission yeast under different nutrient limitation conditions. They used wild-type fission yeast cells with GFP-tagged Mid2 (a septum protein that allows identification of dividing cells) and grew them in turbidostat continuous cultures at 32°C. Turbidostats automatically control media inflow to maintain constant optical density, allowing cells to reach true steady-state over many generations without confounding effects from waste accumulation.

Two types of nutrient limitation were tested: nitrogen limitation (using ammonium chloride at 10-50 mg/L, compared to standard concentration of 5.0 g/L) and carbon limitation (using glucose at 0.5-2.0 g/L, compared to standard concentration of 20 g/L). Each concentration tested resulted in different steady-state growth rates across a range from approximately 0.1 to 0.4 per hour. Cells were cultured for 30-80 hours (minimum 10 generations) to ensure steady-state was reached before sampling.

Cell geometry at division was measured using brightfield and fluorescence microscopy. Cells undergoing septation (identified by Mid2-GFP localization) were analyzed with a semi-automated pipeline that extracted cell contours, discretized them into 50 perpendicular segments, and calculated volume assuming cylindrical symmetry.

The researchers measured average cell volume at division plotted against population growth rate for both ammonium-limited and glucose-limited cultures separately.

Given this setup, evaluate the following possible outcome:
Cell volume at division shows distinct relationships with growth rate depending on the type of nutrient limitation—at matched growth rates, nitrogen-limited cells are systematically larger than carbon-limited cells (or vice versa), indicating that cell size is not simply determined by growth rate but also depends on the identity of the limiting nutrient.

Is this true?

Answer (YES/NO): NO